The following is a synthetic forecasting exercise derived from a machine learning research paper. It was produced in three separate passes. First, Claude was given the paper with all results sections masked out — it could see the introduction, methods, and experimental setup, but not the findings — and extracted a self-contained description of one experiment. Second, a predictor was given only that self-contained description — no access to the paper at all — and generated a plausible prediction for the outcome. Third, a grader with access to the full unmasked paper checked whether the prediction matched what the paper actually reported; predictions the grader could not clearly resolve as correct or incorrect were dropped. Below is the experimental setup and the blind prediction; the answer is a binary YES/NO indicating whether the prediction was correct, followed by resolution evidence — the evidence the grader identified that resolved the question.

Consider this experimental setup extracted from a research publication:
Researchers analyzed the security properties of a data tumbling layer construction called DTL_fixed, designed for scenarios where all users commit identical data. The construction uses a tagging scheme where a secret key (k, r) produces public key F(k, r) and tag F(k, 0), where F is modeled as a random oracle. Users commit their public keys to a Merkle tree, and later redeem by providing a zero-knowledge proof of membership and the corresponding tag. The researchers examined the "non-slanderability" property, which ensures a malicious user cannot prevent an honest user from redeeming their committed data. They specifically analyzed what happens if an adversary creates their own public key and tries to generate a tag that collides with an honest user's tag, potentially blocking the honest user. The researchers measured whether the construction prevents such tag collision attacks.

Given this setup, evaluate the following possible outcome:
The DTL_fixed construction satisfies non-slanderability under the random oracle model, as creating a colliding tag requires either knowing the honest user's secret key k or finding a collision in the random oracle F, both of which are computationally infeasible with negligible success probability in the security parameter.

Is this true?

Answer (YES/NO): YES